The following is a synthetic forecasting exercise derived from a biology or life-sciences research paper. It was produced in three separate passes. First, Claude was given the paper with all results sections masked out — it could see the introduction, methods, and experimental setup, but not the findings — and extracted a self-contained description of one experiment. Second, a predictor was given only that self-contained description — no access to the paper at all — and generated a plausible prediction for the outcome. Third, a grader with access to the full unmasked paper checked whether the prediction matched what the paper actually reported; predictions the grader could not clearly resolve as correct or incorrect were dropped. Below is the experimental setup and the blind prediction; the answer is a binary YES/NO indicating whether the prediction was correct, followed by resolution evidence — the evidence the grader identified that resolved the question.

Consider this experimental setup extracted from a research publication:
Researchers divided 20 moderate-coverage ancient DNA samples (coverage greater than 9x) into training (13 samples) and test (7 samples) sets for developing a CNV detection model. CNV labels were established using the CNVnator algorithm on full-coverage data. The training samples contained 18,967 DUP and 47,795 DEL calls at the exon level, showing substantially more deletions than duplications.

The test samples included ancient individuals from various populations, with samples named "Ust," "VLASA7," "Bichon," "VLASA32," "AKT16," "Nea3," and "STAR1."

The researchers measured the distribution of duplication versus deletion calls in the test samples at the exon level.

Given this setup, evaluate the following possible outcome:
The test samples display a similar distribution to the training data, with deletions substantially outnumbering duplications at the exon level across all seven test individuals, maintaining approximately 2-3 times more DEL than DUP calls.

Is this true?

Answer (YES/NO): NO